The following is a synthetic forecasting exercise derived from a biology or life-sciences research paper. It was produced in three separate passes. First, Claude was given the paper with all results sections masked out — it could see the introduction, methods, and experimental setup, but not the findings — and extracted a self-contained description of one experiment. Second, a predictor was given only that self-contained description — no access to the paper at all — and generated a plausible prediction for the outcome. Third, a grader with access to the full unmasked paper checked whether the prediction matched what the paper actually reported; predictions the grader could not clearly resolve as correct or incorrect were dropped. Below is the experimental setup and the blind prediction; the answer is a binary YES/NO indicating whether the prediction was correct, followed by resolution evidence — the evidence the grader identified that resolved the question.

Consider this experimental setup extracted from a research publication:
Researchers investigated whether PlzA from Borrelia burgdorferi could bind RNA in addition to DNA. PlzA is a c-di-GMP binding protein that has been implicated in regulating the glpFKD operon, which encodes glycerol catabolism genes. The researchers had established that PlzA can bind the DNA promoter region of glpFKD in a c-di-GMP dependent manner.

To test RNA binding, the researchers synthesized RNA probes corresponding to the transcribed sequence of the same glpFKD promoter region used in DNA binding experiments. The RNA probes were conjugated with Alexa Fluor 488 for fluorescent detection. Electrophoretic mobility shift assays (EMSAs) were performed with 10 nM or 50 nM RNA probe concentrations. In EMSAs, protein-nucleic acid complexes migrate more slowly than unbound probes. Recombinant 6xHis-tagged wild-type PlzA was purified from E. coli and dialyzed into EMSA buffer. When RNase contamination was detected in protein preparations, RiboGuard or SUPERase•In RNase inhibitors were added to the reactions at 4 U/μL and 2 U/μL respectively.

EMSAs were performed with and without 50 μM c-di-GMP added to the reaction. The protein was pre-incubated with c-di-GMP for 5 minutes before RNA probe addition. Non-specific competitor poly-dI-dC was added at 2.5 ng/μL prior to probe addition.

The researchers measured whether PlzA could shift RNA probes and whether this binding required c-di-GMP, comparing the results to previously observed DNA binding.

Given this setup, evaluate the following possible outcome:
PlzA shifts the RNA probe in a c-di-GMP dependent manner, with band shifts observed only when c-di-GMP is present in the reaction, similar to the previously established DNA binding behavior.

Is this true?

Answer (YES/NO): YES